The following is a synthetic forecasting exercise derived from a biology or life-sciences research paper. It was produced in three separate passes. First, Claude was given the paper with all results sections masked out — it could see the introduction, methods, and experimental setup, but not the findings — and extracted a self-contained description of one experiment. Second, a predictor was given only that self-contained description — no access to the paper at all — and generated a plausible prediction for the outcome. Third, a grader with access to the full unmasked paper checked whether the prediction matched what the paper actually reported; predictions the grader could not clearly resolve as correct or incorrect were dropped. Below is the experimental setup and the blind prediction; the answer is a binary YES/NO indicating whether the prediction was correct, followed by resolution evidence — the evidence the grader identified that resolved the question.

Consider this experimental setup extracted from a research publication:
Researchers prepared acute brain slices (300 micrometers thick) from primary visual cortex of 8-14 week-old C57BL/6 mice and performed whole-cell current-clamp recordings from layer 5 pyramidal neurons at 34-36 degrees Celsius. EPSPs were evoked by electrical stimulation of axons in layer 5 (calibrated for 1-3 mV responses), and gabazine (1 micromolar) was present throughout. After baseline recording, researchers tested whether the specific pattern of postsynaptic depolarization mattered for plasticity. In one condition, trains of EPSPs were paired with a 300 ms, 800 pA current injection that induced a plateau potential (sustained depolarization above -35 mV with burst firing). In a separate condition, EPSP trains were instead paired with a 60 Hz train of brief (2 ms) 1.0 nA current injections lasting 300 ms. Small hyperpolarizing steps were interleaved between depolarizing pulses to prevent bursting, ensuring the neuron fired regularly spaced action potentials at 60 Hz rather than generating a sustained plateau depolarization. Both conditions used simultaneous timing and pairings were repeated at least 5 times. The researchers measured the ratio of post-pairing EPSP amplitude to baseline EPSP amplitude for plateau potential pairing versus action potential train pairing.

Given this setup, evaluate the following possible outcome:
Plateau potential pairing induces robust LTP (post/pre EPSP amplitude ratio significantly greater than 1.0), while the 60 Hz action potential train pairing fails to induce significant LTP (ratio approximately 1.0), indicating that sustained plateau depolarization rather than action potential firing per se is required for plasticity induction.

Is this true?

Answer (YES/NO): YES